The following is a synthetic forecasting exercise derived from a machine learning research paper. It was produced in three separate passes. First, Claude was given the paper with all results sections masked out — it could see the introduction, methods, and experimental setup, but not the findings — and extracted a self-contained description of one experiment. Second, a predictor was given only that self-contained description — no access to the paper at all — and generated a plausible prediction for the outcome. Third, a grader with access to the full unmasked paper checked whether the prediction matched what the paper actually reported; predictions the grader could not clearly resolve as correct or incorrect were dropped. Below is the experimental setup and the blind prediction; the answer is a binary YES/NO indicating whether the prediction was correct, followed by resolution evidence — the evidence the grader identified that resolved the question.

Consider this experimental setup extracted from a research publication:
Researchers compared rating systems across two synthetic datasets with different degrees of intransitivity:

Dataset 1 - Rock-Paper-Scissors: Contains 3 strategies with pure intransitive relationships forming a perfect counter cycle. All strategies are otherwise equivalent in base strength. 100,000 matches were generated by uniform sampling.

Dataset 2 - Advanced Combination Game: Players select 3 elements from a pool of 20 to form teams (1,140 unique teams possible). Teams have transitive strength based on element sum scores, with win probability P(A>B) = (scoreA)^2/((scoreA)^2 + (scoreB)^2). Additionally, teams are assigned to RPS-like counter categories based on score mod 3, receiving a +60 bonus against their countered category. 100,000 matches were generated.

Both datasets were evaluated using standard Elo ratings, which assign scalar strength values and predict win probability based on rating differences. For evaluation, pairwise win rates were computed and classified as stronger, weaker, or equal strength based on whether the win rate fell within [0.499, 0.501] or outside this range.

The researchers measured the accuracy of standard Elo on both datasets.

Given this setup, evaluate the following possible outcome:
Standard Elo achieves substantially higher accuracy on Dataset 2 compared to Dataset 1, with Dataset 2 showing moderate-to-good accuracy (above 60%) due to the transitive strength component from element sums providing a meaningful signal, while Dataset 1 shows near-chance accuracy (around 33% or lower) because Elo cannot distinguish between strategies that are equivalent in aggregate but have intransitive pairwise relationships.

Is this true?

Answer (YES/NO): NO